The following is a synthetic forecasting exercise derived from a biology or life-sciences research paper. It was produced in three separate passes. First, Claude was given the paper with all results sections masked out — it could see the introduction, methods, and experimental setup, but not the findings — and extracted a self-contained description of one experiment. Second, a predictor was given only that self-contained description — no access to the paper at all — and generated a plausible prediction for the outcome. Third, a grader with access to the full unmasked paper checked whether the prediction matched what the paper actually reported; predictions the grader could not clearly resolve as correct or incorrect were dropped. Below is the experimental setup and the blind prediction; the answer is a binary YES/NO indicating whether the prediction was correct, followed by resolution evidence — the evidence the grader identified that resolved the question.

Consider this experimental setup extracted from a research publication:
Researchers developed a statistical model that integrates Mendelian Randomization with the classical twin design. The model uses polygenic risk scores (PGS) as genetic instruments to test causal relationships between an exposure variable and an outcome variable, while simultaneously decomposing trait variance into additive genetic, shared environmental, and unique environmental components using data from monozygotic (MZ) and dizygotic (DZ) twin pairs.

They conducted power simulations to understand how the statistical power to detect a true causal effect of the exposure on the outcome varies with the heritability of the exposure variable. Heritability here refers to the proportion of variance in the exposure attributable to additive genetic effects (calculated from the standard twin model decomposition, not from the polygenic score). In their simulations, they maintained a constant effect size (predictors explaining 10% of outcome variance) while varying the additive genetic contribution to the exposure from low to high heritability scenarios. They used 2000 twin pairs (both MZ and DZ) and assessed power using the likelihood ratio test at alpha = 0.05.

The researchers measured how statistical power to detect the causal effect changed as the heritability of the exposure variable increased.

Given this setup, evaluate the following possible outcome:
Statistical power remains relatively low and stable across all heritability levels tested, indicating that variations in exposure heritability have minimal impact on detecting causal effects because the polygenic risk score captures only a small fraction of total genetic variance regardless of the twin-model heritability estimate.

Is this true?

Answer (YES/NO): NO